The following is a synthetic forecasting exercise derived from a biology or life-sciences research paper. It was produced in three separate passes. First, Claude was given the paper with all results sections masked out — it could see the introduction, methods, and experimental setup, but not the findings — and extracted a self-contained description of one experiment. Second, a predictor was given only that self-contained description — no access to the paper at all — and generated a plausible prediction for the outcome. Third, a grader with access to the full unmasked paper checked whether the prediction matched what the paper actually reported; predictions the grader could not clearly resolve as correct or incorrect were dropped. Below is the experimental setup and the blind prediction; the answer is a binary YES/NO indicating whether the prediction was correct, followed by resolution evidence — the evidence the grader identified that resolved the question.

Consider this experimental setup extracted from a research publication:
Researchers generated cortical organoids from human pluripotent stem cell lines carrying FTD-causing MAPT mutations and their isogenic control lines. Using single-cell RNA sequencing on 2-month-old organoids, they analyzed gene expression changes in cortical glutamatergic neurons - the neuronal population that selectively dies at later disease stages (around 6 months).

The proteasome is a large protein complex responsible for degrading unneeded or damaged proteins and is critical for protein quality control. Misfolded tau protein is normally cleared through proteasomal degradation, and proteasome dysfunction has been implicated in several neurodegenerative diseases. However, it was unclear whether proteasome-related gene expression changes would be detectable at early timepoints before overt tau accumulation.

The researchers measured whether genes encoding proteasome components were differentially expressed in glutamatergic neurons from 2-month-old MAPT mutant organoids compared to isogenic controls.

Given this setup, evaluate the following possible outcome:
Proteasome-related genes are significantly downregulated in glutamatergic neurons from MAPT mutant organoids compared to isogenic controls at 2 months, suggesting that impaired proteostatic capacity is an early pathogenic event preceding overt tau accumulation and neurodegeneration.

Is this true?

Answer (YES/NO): NO